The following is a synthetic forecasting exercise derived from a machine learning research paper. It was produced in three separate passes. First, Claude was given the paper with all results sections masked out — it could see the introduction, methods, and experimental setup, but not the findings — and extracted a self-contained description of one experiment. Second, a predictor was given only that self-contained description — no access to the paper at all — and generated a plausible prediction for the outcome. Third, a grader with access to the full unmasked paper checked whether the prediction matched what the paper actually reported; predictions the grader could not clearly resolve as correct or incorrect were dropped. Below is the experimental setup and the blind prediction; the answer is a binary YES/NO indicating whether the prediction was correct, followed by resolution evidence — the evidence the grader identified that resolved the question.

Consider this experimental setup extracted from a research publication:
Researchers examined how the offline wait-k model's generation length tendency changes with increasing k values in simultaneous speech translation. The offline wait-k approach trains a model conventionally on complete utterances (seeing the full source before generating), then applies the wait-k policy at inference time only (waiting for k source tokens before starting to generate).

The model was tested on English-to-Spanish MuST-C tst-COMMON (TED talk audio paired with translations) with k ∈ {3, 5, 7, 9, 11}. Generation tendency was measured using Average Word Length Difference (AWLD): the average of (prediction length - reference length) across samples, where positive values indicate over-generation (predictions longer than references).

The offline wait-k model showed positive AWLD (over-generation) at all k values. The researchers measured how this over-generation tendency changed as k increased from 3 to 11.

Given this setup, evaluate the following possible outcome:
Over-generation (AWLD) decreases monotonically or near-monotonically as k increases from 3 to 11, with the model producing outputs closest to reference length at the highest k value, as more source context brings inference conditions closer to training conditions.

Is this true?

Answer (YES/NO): NO